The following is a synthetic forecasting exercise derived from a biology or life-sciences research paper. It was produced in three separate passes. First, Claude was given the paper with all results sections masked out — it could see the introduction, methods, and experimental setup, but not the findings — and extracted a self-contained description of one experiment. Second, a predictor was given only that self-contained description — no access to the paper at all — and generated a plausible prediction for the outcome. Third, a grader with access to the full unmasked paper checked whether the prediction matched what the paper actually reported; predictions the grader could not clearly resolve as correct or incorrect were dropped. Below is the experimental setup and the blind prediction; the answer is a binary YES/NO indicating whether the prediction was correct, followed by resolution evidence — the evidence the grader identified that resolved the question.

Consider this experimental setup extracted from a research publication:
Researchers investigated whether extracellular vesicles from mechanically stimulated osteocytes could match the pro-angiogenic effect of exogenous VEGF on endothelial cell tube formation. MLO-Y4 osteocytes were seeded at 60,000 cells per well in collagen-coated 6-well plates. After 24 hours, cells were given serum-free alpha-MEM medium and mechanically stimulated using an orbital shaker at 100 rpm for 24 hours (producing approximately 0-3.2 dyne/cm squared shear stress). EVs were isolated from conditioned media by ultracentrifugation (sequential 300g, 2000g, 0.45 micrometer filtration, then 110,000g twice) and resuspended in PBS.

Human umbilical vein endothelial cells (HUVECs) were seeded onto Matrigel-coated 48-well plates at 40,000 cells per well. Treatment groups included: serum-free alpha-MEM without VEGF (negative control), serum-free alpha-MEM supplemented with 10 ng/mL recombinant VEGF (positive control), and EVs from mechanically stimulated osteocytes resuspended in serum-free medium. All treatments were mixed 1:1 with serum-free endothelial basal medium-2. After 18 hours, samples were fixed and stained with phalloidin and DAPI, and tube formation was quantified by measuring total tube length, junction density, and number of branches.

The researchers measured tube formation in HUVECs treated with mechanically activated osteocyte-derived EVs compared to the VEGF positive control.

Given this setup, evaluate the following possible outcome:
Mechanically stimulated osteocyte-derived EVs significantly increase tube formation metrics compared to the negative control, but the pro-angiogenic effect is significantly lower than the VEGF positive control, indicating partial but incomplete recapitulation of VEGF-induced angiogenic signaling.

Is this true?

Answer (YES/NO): NO